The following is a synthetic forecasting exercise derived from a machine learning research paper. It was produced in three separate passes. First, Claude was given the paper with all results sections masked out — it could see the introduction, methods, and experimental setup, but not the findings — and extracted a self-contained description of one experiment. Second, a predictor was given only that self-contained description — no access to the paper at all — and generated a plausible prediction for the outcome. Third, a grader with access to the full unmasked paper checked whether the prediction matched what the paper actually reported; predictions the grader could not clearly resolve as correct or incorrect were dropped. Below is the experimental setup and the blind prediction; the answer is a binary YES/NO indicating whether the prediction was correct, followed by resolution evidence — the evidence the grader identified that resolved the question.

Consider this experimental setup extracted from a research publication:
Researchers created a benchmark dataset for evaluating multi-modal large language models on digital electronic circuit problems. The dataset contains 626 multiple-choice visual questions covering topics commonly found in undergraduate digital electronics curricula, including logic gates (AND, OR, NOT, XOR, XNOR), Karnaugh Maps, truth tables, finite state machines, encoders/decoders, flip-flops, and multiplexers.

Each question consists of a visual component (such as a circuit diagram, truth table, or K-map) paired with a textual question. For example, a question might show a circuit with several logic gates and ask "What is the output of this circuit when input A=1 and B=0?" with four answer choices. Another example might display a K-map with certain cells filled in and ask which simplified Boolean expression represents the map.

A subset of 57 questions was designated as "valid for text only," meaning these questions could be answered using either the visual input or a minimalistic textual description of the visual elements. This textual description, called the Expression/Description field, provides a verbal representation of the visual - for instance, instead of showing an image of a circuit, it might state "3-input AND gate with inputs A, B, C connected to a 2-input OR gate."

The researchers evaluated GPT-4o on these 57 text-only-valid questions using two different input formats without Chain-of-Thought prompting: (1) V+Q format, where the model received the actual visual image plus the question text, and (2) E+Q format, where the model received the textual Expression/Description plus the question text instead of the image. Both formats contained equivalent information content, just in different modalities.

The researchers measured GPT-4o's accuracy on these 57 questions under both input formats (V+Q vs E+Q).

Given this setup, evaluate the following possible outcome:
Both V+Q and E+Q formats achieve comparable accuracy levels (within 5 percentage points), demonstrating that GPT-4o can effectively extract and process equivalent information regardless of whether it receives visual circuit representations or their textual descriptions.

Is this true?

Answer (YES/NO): NO